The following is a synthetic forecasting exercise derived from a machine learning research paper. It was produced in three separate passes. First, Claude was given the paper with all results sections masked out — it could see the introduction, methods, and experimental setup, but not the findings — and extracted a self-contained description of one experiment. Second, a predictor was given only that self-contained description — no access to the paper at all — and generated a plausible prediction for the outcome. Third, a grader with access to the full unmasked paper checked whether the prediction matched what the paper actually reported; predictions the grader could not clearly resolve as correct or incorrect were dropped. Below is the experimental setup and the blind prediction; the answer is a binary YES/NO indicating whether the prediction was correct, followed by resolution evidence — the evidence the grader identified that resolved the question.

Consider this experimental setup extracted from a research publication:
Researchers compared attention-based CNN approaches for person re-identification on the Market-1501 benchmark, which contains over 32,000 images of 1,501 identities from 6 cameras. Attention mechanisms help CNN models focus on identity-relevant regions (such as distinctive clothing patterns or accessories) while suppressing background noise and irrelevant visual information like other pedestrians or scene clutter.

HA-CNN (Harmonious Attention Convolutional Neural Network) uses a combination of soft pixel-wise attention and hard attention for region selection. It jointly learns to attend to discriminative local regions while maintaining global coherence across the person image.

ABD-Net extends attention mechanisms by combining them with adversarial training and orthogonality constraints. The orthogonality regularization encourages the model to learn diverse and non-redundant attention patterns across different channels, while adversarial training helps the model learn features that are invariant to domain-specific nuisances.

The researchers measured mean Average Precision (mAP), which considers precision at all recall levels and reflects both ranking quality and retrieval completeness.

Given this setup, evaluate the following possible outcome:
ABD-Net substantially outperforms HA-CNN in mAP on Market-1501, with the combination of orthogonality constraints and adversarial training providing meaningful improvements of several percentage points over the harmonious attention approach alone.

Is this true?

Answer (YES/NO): YES